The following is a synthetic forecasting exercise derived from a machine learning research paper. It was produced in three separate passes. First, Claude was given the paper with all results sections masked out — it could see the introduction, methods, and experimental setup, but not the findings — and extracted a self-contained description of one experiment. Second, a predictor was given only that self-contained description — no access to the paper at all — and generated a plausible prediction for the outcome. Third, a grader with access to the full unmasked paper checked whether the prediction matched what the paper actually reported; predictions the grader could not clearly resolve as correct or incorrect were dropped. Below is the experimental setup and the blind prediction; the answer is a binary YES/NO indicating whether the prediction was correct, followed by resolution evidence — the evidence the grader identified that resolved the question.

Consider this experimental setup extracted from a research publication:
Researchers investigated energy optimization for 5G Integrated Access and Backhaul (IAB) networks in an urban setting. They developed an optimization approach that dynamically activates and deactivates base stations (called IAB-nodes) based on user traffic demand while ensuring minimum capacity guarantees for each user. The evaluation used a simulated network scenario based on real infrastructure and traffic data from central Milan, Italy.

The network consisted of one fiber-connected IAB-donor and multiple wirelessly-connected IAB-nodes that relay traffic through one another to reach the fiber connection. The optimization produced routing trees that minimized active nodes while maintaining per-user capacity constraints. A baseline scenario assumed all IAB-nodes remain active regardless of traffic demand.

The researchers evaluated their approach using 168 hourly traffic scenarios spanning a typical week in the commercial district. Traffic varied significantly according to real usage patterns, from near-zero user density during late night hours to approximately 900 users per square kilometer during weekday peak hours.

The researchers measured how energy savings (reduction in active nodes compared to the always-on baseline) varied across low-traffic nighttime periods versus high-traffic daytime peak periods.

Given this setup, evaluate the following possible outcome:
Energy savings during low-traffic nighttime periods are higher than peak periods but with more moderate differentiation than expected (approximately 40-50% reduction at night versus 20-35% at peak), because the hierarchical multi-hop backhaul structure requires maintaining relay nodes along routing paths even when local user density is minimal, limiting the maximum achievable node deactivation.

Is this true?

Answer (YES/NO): NO